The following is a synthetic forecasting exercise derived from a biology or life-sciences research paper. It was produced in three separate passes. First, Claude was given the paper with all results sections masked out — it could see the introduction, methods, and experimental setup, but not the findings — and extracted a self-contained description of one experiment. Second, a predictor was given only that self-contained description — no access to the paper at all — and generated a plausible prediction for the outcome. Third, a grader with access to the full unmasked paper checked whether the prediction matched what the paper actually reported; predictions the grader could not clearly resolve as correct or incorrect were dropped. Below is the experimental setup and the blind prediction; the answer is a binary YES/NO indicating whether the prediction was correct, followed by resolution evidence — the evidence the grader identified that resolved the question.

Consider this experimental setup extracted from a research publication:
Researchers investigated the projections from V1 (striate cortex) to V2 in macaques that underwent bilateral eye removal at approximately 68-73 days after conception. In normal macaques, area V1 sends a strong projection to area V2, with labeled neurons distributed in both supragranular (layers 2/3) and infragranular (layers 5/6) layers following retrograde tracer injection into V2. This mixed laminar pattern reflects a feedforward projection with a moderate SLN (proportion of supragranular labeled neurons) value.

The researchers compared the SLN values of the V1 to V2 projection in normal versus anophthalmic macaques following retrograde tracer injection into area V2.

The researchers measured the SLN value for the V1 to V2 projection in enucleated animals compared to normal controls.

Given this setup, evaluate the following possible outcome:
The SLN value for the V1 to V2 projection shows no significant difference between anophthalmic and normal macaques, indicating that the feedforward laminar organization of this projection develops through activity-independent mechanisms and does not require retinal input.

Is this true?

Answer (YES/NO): NO